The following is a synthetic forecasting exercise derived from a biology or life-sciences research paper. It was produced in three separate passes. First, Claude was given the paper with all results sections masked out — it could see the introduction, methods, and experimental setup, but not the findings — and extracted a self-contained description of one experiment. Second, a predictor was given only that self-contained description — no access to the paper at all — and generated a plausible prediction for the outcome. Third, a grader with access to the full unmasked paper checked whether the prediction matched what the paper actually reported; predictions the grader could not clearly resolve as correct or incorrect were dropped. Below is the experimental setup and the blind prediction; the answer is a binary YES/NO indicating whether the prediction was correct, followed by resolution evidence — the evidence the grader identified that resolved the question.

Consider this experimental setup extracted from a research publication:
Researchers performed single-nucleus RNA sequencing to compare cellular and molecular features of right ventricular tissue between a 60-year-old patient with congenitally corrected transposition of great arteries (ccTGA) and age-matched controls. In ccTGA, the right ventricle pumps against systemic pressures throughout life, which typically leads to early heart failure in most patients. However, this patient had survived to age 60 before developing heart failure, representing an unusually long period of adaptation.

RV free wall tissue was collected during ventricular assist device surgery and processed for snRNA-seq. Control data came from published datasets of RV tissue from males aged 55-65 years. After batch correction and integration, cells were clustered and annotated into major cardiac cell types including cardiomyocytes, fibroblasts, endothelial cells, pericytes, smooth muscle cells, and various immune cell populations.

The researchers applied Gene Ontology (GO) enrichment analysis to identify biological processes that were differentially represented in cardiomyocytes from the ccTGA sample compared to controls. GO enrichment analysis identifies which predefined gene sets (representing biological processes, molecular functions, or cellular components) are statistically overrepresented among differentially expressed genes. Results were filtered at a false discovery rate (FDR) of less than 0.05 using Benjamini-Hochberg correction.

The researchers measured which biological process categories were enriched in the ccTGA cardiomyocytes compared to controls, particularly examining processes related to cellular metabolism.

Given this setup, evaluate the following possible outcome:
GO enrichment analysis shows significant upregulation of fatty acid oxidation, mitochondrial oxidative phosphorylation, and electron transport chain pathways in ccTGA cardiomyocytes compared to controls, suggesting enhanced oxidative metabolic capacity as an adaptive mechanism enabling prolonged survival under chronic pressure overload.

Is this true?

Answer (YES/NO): NO